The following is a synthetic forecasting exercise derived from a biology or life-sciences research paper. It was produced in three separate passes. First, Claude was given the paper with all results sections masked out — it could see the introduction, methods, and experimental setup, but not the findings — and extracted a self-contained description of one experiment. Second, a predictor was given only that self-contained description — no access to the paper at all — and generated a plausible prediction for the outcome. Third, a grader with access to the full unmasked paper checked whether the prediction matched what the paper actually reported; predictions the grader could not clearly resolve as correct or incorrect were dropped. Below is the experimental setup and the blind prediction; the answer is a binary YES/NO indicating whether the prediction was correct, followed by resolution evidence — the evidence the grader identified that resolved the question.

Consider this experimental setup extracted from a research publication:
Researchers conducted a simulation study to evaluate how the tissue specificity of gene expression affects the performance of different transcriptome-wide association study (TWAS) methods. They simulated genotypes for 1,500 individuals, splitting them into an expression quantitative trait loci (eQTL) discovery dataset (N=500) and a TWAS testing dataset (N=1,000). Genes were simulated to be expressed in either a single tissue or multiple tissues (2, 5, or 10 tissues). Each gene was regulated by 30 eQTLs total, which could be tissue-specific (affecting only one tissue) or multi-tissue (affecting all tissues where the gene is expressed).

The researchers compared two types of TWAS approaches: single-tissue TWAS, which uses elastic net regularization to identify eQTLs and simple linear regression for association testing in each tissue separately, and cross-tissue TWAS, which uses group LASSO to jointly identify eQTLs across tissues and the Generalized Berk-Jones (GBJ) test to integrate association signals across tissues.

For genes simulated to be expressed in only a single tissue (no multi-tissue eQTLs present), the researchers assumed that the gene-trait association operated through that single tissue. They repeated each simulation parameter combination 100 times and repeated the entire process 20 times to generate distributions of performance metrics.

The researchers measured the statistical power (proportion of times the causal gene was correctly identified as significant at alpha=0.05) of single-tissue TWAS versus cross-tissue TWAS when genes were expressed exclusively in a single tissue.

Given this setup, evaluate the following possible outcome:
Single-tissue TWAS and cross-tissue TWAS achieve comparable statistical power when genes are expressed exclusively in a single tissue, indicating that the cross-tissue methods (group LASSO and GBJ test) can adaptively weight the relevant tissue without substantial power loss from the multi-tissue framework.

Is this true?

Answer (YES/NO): NO